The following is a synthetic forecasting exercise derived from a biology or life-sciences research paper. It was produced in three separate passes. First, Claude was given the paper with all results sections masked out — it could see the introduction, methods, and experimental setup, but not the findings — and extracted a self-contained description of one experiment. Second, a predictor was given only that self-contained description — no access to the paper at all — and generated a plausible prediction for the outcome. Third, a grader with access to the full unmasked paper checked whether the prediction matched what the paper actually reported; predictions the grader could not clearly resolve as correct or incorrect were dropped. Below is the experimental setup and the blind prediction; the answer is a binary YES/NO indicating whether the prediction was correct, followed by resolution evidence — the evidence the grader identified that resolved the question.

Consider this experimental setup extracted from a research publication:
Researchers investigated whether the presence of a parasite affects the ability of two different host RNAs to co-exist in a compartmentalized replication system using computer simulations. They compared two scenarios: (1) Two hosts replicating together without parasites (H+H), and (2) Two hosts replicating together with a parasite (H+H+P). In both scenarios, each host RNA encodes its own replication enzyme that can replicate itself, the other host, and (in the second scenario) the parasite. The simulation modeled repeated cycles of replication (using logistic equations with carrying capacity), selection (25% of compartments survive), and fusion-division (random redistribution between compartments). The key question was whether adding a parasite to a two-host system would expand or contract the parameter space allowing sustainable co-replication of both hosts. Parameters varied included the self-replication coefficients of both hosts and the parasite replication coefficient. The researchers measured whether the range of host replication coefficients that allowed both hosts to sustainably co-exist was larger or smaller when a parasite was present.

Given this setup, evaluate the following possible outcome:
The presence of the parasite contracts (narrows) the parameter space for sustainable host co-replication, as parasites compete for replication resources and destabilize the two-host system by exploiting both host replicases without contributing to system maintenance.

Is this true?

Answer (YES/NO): NO